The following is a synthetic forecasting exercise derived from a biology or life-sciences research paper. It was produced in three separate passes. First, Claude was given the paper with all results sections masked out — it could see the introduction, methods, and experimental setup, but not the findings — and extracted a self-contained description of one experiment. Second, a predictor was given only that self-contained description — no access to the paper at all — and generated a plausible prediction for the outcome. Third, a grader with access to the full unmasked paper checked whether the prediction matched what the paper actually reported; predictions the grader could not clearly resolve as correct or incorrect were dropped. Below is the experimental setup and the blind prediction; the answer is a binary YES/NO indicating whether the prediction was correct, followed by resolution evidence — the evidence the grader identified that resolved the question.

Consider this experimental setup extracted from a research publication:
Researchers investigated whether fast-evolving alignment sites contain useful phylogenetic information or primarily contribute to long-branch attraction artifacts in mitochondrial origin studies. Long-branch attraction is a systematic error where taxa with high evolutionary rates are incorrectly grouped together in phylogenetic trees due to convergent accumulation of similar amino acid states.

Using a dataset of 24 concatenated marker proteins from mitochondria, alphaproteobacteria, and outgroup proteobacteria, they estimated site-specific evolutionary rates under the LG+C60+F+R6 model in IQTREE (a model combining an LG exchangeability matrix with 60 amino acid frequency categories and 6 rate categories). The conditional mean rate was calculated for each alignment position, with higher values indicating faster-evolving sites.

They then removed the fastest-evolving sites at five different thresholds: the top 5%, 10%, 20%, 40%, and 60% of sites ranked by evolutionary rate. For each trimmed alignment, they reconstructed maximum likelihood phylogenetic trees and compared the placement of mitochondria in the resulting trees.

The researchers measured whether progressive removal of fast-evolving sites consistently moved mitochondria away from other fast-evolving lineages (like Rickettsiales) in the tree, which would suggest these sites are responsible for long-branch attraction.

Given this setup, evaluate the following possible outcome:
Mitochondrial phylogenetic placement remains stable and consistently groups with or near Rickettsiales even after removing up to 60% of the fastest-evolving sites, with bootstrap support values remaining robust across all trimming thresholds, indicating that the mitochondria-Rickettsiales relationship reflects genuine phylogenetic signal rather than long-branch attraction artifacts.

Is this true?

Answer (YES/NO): NO